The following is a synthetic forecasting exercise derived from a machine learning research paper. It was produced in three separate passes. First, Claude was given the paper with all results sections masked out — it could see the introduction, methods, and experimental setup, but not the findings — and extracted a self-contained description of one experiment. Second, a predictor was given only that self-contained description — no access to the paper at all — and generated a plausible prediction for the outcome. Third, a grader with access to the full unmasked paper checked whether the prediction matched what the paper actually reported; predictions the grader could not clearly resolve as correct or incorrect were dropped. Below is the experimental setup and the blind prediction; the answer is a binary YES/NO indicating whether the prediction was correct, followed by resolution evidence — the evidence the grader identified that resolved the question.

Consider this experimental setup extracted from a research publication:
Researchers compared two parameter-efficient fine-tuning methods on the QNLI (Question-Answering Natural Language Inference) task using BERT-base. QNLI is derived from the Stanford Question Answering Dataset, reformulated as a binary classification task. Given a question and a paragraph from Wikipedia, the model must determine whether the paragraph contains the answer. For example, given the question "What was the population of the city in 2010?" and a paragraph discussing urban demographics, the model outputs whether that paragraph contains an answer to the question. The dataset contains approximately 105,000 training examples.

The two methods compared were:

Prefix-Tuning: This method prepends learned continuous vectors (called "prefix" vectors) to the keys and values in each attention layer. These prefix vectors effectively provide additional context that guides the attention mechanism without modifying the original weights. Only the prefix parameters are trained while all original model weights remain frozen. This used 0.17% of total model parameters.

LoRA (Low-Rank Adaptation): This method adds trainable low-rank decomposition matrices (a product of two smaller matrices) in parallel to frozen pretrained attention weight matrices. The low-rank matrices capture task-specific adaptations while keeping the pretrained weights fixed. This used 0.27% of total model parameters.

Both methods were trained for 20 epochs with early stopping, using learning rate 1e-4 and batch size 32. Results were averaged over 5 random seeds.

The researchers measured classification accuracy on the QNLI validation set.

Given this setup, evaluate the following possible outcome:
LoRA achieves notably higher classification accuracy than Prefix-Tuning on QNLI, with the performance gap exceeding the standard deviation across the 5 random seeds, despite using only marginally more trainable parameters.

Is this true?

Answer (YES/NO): NO